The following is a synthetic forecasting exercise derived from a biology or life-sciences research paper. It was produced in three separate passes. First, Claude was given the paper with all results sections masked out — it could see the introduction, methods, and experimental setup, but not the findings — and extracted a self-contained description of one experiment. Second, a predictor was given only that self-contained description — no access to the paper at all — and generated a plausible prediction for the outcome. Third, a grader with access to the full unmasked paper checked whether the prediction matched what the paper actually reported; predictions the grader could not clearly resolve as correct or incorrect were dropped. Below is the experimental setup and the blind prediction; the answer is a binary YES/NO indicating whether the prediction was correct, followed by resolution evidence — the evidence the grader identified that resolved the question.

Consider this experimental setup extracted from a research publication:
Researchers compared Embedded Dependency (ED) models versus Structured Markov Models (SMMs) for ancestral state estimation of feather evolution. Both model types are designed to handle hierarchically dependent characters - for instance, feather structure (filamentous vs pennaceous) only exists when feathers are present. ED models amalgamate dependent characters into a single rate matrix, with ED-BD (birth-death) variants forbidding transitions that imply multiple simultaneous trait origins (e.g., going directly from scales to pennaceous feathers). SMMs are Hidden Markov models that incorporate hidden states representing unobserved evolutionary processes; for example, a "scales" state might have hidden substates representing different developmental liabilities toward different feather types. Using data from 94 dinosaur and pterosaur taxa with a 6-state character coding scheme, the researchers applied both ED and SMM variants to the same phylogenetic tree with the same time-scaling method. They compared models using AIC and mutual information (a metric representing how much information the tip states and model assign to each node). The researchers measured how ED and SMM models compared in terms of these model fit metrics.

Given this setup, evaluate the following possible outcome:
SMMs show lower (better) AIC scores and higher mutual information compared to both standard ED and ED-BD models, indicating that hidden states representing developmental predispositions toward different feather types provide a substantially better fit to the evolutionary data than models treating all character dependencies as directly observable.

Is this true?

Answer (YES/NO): NO